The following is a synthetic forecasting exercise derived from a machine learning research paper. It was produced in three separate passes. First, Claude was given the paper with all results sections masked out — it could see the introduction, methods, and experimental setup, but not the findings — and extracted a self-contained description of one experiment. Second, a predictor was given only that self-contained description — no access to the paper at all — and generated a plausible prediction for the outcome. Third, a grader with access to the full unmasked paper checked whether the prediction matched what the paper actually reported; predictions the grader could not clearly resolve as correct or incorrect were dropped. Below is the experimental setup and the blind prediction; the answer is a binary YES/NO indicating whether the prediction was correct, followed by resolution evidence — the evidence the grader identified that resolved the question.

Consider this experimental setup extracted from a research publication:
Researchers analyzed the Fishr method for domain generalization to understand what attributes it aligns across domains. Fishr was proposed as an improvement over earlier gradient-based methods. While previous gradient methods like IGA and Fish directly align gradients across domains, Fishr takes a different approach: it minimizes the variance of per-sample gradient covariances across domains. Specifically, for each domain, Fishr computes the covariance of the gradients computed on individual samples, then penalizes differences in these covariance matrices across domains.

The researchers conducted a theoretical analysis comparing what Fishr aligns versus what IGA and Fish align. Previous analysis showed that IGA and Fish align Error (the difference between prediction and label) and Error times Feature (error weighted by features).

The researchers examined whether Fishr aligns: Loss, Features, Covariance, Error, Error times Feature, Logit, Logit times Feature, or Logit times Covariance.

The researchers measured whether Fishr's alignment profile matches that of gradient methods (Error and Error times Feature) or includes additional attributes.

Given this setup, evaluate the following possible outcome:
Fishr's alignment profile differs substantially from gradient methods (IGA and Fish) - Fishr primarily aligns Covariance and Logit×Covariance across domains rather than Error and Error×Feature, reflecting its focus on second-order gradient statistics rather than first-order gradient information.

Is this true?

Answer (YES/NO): NO